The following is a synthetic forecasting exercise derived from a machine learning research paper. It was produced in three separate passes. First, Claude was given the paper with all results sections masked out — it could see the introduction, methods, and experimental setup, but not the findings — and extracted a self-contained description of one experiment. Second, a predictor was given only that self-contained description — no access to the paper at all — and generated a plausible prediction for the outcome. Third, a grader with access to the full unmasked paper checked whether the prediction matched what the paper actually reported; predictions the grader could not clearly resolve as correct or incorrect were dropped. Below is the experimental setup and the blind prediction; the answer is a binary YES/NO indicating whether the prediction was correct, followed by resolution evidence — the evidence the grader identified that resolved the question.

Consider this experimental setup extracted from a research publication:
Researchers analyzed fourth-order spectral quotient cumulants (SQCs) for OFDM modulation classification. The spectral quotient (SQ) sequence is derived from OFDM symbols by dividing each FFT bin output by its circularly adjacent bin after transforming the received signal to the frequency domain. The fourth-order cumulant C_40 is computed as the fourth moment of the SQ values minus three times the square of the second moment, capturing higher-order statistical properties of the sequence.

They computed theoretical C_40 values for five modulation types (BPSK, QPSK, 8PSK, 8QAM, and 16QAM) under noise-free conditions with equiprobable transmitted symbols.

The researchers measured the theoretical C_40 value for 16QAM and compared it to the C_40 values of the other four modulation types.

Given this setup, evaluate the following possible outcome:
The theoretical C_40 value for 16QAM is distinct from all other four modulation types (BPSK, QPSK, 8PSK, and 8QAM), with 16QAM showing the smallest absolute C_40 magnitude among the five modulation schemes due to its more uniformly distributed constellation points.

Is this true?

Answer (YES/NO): NO